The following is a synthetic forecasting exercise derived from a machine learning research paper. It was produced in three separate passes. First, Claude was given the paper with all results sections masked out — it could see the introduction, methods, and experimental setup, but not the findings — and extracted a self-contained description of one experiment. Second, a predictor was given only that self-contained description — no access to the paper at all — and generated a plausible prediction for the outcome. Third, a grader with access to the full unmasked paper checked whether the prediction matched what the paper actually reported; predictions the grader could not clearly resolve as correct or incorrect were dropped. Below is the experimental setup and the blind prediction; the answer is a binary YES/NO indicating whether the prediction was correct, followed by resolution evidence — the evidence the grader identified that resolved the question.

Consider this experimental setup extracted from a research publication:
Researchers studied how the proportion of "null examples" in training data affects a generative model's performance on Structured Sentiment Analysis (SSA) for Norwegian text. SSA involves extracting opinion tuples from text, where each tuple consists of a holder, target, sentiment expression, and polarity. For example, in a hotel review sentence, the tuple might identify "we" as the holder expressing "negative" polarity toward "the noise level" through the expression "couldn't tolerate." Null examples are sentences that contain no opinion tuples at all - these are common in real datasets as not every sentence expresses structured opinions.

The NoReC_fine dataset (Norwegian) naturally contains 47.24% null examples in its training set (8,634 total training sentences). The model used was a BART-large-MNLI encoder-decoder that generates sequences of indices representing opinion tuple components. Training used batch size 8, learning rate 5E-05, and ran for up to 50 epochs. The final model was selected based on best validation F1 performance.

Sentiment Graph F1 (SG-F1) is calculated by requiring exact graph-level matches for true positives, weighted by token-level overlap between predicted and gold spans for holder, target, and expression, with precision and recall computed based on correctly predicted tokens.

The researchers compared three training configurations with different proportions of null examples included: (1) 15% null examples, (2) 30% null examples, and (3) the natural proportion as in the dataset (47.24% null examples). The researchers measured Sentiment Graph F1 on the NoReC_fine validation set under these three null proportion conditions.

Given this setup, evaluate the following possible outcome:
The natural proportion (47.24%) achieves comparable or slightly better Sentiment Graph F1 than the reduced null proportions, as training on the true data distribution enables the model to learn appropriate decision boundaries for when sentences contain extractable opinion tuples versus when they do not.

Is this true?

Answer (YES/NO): NO